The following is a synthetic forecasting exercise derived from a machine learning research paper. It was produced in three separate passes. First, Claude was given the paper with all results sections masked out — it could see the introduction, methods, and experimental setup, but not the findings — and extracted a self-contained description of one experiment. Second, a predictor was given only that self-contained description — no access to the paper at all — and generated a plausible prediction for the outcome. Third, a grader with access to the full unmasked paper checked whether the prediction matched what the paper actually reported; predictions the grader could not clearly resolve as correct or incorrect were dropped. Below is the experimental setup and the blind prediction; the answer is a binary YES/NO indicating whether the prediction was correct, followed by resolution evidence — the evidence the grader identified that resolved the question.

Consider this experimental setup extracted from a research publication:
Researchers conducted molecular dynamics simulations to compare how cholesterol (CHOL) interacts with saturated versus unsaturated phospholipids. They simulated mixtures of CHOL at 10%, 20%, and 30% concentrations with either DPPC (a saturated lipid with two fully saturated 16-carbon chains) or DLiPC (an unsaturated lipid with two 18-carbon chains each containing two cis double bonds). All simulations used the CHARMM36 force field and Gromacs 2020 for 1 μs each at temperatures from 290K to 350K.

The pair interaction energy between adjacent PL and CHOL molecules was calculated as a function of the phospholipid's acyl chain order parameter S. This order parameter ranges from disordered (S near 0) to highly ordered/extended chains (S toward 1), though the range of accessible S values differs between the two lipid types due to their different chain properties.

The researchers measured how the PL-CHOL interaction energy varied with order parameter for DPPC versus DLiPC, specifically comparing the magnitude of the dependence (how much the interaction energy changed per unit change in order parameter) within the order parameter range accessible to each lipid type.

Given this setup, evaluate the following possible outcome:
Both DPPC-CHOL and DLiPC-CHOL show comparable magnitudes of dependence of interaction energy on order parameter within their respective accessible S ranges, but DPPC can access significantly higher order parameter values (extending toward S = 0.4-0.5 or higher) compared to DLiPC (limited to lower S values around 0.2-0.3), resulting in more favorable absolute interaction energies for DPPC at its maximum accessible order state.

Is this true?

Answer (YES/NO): NO